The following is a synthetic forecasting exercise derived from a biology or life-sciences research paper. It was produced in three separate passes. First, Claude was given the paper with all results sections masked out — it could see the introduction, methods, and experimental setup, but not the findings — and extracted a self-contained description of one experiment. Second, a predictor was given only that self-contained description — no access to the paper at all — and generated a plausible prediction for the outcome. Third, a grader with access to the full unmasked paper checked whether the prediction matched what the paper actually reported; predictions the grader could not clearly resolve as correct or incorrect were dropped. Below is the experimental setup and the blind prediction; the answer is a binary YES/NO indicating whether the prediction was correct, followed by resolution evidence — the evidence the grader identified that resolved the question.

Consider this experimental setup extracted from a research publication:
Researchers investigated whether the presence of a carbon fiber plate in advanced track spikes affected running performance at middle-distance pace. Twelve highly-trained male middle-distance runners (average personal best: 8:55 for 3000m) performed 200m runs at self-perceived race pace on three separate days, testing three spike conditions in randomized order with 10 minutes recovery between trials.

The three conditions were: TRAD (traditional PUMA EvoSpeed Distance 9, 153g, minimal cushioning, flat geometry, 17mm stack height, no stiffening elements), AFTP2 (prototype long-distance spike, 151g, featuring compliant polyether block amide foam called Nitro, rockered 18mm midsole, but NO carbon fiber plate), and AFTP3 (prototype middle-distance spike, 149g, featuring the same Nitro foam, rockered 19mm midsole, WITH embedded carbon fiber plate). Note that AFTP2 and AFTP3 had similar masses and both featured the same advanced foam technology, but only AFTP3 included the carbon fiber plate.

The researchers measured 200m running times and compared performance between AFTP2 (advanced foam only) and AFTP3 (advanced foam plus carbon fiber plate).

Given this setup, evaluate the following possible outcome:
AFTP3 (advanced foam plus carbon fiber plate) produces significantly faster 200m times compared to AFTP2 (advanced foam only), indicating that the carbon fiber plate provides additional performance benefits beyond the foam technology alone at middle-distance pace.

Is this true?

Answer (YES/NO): YES